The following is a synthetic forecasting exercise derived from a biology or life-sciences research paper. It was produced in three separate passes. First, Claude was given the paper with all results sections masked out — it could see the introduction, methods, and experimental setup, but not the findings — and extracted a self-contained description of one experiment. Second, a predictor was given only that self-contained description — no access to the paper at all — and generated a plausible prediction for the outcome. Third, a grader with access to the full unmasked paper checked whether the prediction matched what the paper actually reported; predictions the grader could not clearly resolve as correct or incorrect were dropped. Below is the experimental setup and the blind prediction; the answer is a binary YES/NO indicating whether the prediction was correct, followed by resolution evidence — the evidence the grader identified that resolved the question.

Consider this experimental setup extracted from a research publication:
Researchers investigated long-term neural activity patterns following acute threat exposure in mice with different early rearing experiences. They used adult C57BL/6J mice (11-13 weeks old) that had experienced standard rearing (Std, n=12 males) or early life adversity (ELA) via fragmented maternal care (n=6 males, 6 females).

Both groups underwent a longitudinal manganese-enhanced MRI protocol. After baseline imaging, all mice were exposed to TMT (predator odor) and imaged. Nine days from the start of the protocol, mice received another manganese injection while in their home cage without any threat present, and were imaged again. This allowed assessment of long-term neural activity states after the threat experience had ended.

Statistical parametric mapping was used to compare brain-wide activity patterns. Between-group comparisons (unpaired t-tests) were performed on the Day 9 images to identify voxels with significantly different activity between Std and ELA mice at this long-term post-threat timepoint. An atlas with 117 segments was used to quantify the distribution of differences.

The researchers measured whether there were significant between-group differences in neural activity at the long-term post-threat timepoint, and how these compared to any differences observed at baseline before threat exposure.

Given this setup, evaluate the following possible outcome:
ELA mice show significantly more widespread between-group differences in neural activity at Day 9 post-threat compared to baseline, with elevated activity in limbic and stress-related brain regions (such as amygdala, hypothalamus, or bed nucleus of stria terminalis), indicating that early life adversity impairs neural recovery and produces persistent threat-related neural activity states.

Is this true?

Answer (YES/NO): NO